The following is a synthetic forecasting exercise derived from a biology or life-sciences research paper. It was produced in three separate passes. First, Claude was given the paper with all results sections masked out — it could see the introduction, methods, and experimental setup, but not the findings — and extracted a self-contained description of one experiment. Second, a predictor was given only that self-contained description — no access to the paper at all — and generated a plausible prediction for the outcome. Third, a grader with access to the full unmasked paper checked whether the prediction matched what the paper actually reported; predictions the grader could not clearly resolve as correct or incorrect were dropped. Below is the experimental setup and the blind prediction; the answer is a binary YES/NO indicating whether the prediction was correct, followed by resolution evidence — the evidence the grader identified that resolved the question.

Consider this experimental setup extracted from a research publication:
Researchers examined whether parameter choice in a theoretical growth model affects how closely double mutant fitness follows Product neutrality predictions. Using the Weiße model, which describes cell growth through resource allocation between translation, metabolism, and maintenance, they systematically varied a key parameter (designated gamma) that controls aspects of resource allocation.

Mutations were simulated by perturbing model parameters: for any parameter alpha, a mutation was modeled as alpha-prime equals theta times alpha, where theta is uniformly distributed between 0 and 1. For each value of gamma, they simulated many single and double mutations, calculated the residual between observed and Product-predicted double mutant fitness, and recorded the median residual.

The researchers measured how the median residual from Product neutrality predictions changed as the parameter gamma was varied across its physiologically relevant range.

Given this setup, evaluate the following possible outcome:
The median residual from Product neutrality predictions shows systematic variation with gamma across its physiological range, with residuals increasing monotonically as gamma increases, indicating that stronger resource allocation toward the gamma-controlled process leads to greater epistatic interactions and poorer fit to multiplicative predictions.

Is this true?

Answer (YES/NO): NO